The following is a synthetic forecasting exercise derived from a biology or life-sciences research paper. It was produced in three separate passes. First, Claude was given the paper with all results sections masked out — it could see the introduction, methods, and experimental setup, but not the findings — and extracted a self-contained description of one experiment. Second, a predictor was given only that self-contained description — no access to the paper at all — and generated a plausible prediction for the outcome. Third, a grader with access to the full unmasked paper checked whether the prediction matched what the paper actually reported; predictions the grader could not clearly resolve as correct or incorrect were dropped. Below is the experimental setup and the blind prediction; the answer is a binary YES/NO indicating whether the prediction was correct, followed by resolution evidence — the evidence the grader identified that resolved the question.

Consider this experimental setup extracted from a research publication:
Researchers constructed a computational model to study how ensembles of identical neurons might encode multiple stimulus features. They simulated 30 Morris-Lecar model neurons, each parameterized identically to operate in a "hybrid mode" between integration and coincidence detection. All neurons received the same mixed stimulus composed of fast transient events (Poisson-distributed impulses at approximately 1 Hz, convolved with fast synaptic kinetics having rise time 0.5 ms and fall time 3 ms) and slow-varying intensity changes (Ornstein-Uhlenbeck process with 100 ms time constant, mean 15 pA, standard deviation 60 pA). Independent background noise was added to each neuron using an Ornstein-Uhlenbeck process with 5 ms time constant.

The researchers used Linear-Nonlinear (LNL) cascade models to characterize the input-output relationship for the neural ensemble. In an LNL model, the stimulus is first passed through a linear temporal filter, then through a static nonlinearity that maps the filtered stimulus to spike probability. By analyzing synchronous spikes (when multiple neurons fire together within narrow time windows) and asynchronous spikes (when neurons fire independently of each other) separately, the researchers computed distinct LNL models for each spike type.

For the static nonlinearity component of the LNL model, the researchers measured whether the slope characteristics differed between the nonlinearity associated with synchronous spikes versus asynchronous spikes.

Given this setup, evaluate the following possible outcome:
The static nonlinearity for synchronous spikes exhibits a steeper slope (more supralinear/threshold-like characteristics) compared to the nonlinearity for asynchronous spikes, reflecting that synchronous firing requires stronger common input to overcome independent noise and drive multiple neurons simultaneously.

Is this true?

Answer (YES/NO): YES